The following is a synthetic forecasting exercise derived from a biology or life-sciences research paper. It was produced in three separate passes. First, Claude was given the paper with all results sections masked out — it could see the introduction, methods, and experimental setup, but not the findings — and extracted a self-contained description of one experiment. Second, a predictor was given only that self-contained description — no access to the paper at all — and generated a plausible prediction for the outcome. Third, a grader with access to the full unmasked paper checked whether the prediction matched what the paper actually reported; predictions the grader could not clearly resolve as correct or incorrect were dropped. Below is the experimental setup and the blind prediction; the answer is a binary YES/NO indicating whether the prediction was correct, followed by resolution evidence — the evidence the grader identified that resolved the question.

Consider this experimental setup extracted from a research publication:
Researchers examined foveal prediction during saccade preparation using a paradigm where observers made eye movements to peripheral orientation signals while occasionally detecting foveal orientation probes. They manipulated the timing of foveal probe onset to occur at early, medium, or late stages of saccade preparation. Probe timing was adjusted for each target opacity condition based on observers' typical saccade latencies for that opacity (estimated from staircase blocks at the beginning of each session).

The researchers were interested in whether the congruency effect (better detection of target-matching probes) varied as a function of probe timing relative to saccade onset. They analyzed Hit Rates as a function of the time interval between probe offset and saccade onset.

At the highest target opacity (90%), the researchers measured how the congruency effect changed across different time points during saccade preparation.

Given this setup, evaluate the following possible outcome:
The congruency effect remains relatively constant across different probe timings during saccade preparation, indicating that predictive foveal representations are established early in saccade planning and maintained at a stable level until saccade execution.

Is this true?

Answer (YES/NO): NO